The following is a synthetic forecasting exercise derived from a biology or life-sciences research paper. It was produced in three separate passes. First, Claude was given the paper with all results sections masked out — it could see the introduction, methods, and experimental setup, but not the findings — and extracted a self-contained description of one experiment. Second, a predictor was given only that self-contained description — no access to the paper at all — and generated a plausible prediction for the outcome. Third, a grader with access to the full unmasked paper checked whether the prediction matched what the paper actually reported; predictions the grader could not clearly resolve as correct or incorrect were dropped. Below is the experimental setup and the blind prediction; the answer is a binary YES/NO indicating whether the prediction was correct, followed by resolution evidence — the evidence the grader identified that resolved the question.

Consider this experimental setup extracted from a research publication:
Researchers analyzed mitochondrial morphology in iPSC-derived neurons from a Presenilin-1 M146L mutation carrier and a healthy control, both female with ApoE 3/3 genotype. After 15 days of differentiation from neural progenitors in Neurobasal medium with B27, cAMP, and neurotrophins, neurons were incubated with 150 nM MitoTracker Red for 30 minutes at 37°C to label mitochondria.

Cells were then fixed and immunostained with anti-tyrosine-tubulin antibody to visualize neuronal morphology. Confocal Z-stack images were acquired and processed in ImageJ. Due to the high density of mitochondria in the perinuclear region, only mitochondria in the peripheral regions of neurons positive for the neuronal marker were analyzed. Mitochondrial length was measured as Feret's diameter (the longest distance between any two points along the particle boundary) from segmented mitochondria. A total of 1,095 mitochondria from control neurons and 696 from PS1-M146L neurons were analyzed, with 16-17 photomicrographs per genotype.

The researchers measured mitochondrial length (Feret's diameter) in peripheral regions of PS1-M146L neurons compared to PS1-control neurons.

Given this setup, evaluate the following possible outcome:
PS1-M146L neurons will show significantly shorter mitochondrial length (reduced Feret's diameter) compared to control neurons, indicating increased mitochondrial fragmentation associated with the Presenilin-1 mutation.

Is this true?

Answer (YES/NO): NO